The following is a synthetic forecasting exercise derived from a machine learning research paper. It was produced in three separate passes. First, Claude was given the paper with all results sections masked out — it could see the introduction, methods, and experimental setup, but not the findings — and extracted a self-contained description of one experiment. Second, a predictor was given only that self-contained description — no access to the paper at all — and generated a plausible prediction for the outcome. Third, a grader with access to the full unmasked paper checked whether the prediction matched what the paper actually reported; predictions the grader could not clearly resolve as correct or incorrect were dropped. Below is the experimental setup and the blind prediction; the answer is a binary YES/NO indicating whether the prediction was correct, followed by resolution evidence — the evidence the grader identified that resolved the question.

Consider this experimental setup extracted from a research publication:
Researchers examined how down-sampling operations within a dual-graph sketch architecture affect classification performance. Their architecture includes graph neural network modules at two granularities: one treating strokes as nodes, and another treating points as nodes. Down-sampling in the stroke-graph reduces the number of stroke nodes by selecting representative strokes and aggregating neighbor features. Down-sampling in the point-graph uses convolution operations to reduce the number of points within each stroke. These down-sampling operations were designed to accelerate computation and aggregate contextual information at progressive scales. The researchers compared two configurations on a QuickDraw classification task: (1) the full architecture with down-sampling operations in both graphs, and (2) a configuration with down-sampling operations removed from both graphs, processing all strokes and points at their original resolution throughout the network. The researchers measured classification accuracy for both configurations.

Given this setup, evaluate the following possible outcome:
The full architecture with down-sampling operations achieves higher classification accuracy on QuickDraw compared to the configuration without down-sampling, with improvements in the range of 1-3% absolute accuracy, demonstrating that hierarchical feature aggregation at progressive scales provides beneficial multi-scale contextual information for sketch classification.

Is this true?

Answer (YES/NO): NO